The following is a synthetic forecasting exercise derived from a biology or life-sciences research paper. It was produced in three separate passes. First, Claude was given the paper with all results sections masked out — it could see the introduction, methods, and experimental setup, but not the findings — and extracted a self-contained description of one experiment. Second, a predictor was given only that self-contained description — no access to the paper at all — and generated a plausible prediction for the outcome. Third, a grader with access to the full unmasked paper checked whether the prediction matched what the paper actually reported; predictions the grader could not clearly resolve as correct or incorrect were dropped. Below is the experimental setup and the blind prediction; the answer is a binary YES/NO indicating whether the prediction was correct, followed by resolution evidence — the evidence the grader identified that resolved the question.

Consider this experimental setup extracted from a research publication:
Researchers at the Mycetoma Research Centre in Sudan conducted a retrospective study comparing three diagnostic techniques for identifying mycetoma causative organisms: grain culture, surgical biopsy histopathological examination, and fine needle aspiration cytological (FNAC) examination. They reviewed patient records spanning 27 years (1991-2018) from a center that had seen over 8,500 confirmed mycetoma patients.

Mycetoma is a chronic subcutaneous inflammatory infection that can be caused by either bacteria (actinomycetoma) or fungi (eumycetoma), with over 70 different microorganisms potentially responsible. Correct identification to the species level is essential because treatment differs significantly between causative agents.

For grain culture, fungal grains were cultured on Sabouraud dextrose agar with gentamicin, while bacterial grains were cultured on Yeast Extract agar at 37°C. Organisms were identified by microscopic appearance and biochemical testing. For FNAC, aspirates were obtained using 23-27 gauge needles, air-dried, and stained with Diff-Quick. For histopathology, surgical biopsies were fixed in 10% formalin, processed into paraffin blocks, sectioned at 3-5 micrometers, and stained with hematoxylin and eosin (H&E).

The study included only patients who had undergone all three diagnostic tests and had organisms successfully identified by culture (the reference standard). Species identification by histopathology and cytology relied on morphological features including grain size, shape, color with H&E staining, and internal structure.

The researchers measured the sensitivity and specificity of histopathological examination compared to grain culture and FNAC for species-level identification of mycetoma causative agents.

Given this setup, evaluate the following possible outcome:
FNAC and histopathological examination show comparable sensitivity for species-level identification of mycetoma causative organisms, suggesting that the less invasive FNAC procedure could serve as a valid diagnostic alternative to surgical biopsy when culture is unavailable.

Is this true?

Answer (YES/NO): NO